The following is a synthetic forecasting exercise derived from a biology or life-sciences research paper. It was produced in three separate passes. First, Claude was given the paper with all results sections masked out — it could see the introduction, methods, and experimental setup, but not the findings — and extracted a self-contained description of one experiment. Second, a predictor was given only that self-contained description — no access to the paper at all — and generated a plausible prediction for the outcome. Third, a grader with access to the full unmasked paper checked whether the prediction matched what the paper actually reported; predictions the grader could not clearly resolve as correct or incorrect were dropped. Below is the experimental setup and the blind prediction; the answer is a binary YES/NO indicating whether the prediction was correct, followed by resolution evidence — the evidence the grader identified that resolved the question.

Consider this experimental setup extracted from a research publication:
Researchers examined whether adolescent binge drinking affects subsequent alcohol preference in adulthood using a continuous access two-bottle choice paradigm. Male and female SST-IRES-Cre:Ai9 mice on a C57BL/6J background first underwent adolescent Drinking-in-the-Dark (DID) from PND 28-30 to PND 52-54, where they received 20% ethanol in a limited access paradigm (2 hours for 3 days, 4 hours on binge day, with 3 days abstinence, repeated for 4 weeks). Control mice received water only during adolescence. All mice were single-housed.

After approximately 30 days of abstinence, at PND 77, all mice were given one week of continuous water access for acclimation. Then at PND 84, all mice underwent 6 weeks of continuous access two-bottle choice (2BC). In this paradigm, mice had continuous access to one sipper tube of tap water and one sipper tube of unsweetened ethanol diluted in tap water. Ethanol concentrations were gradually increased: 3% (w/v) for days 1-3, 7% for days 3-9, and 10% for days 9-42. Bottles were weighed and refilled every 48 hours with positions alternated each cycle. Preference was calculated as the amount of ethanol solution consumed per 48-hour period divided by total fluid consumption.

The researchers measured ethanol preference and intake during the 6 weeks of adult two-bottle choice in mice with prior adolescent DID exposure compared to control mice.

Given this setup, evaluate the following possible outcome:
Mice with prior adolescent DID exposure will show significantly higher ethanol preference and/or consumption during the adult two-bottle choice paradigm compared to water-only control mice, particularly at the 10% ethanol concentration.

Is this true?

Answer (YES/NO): NO